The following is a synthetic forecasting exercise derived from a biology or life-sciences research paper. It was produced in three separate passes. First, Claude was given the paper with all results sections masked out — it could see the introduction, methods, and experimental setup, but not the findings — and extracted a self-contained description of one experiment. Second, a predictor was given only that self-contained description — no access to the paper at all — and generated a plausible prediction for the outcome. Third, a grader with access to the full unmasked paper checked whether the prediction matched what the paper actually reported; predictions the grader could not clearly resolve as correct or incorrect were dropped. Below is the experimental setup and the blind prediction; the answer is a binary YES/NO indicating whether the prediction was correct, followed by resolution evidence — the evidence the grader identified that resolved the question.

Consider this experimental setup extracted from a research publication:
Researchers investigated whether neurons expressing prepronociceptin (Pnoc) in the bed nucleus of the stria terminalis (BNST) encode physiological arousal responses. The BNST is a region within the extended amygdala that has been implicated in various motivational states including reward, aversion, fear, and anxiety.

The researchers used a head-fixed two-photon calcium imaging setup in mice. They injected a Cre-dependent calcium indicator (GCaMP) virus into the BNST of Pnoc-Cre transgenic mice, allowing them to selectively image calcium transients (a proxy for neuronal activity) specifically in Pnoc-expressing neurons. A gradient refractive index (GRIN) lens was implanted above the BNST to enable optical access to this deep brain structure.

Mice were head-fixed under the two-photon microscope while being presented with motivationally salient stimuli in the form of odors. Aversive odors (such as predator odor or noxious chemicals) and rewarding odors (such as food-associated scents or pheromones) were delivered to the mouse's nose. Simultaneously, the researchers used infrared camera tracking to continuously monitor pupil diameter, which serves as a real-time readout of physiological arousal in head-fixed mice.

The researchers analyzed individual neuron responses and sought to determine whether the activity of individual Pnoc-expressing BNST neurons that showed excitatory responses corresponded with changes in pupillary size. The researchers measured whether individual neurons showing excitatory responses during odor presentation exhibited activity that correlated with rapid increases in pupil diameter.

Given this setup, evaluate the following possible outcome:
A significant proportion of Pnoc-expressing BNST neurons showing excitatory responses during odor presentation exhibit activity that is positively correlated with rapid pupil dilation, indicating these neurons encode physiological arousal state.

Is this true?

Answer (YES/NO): YES